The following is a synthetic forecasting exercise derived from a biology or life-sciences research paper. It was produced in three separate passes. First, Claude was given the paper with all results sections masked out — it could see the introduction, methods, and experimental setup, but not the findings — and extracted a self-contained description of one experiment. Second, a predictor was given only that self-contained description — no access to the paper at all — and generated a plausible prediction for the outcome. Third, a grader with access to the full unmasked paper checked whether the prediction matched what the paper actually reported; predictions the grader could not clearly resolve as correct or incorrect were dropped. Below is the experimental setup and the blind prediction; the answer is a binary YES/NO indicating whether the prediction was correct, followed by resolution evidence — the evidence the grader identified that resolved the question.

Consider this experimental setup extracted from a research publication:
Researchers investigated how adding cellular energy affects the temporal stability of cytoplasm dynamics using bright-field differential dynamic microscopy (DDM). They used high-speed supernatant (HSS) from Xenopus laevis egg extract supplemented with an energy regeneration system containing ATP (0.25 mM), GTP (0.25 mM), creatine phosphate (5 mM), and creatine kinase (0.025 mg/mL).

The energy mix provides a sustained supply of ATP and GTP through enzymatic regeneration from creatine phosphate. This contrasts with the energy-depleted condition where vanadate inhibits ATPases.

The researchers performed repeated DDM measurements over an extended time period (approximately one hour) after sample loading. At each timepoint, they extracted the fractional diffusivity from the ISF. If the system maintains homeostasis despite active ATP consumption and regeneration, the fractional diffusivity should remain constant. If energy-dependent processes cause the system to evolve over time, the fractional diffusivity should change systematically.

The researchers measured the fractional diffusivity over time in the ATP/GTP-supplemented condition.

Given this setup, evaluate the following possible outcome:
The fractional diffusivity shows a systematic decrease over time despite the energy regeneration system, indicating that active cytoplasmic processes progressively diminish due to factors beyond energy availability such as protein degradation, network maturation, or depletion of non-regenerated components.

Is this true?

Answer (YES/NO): NO